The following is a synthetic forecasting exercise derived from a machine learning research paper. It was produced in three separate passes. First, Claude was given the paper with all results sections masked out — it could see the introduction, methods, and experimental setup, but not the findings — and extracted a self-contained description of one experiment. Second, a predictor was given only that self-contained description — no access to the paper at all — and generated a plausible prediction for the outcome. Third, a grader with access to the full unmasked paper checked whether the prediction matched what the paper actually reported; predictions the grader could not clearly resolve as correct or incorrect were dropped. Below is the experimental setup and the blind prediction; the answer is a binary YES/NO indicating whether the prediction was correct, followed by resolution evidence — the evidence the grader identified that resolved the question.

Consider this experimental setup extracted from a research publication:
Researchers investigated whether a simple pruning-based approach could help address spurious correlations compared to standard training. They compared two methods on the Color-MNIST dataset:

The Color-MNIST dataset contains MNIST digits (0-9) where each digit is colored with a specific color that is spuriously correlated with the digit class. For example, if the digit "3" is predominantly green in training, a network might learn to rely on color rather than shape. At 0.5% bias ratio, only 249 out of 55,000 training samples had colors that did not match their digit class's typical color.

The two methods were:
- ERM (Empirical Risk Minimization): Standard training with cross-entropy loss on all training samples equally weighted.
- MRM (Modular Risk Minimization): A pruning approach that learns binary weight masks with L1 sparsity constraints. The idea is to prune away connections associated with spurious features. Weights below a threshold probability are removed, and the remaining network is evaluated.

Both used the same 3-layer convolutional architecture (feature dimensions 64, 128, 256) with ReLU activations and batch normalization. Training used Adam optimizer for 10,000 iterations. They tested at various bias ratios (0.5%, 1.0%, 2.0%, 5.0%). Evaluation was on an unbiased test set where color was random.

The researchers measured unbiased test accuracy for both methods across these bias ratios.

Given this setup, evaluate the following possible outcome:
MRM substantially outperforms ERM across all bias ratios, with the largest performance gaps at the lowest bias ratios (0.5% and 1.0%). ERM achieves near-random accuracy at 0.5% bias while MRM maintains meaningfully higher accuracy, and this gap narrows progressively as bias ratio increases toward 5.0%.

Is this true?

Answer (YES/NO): NO